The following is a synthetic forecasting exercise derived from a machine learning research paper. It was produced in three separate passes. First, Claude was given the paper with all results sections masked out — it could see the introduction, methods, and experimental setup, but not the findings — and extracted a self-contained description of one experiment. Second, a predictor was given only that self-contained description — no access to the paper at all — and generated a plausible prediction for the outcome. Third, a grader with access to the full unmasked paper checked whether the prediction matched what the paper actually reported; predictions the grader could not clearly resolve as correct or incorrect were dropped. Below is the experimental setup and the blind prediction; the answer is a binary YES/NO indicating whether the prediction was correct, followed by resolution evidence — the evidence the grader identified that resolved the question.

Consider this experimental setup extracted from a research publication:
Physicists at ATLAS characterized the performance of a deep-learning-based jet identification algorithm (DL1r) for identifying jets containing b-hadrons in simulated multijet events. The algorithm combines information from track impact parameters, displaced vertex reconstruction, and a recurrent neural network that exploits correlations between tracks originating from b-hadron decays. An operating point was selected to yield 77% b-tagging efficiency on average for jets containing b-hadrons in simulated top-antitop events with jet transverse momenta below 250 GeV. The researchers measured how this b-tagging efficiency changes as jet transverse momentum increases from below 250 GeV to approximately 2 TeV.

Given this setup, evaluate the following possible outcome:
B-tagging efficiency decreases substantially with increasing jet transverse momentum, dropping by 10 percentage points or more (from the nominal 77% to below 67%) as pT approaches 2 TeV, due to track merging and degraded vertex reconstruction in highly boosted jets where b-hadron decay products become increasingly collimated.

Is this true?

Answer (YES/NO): YES